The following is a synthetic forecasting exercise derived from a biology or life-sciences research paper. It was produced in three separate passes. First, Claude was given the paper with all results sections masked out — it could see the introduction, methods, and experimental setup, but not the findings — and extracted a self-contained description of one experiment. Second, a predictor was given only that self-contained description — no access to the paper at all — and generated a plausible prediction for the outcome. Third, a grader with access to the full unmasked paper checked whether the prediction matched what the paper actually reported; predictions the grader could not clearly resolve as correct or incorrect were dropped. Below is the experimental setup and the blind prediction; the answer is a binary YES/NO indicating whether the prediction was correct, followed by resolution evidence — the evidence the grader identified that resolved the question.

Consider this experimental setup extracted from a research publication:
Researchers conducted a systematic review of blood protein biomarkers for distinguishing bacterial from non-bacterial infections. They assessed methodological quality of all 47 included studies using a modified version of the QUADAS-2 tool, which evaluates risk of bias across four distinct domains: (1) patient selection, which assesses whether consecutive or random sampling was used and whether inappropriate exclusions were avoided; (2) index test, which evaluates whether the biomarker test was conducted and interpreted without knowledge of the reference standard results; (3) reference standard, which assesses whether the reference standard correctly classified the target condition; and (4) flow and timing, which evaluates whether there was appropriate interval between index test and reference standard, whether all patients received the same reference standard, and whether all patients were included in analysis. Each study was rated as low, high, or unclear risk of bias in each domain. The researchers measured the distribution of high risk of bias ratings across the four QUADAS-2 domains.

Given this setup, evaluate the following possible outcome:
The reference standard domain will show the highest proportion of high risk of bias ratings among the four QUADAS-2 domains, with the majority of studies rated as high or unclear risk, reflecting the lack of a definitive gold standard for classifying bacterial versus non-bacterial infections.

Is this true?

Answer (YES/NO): NO